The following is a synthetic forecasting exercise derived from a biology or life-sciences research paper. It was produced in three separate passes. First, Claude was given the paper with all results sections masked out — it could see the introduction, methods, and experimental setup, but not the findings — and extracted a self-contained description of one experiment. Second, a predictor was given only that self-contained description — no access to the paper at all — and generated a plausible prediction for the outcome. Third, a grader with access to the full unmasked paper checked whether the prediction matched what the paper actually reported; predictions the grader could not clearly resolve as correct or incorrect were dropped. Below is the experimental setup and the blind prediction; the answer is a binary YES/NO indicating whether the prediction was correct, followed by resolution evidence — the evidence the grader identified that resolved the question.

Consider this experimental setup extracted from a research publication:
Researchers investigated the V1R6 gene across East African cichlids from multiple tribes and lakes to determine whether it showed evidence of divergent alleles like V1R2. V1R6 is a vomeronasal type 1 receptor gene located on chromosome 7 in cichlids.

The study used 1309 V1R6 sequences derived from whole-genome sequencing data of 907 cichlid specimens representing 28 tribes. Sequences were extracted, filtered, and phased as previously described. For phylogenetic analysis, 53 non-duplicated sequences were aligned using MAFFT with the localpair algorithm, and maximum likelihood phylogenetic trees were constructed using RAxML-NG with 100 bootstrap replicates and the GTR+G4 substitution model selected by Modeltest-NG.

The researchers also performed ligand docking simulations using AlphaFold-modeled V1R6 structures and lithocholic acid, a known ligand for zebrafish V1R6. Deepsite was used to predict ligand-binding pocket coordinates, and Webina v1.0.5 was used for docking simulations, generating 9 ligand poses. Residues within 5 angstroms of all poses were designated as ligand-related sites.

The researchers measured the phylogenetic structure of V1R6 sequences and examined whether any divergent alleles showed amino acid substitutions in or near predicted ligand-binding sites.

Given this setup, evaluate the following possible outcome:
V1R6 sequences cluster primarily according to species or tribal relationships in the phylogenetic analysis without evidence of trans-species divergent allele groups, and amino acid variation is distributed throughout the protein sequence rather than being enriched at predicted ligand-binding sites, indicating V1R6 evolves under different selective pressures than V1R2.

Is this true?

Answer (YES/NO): YES